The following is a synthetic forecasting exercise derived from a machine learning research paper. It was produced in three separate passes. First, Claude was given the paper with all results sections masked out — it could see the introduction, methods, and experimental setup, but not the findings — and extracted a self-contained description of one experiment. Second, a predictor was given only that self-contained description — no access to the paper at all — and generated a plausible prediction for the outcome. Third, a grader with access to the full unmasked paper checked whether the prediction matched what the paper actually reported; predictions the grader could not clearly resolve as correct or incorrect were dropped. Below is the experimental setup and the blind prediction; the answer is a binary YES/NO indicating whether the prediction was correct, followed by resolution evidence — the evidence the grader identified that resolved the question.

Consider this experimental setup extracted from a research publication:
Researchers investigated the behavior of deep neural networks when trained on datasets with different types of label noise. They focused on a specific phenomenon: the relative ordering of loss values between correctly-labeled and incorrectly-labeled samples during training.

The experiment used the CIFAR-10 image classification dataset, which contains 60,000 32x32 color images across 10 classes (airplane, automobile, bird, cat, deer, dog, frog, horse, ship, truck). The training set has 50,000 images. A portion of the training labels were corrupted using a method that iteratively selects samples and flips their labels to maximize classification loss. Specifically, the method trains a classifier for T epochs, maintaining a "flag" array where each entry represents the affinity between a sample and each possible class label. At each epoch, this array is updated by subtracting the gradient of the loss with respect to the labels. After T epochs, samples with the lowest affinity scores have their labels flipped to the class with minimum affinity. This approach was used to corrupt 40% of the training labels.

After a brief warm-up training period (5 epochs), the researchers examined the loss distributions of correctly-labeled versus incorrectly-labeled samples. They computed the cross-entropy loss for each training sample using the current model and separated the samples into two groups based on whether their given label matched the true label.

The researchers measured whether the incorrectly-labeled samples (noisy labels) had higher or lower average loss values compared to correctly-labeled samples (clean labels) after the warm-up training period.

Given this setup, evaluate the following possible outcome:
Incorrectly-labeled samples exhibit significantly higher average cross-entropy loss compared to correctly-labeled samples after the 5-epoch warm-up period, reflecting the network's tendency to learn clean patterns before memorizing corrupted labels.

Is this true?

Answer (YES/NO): NO